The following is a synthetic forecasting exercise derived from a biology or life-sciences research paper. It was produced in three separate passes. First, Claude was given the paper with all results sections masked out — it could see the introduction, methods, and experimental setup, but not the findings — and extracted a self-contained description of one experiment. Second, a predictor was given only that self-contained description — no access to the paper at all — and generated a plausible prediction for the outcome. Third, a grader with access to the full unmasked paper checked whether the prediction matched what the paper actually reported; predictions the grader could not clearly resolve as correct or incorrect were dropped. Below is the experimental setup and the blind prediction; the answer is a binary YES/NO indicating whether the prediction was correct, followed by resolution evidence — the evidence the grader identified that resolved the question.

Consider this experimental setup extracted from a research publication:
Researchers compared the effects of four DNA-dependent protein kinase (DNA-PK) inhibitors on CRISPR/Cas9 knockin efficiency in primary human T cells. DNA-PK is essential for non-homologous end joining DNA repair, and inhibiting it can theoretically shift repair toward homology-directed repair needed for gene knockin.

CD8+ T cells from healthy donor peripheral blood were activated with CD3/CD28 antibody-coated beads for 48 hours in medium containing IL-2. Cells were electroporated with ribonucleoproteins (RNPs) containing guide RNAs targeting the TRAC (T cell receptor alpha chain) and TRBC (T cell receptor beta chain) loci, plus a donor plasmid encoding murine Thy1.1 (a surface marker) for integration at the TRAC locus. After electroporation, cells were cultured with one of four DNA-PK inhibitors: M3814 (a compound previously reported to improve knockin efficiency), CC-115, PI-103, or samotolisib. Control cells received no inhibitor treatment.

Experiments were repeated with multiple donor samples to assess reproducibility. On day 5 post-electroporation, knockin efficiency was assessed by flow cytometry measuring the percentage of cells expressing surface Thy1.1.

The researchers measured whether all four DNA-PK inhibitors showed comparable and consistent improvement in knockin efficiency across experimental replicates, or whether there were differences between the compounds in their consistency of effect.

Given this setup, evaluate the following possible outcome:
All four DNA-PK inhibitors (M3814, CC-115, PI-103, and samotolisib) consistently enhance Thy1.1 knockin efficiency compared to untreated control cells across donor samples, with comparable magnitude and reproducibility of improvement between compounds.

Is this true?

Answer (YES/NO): NO